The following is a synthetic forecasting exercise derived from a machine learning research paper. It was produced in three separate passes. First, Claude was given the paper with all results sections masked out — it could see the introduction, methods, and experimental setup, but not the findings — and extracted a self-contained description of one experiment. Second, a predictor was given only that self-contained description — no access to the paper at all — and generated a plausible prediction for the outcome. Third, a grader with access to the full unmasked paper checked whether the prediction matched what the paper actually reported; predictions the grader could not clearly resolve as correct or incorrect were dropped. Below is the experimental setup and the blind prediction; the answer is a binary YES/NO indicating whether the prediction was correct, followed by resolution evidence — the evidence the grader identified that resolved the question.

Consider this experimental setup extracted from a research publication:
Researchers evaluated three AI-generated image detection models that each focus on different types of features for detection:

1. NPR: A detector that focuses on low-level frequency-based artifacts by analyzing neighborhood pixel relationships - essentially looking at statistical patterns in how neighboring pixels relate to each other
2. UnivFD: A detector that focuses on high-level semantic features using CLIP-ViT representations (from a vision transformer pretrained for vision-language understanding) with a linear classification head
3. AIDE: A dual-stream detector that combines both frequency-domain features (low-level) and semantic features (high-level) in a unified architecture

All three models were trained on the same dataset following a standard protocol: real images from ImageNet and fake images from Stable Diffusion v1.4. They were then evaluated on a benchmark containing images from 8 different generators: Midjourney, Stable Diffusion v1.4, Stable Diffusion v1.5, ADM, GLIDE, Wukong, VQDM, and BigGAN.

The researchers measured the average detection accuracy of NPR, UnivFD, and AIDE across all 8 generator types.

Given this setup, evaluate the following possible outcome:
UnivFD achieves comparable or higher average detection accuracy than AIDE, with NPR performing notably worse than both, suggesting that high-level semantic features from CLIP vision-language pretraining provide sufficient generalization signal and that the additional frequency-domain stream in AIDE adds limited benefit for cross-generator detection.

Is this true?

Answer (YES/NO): NO